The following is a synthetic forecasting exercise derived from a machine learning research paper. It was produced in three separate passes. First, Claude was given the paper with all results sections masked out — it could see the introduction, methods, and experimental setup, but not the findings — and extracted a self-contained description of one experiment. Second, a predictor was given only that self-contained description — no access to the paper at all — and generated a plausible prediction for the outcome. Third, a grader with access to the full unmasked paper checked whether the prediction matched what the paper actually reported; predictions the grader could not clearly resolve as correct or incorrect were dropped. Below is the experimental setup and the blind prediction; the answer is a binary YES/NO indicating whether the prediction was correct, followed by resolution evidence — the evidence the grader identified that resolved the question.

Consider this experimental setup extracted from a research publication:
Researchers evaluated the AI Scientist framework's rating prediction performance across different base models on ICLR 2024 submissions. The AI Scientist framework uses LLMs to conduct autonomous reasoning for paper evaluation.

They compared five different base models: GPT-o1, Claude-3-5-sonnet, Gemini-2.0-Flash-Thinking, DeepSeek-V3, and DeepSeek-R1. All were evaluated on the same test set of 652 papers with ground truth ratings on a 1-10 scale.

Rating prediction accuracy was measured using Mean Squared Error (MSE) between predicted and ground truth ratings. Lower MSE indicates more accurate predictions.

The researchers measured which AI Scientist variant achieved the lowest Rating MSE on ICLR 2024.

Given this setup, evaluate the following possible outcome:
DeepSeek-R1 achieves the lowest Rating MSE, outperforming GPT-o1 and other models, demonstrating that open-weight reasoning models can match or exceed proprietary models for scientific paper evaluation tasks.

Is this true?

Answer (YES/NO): NO